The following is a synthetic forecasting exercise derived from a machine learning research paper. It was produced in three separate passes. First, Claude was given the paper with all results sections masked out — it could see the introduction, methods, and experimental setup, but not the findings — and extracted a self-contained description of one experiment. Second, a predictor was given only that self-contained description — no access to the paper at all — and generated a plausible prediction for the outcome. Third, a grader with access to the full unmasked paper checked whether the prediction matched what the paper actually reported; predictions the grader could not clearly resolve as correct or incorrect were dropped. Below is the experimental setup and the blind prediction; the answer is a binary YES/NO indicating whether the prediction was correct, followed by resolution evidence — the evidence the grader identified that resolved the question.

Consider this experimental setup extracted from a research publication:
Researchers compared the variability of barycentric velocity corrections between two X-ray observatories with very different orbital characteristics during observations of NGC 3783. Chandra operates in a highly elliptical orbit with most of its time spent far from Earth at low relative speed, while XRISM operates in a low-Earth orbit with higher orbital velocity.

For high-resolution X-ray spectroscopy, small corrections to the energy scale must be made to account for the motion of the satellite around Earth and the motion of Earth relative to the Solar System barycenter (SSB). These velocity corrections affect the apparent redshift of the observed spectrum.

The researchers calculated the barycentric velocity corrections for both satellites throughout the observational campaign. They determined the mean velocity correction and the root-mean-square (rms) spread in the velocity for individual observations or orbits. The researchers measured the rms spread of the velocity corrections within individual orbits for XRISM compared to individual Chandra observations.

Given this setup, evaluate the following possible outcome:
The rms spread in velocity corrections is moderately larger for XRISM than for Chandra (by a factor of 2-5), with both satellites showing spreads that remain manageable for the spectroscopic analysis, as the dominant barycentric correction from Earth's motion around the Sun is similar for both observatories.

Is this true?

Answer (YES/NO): NO